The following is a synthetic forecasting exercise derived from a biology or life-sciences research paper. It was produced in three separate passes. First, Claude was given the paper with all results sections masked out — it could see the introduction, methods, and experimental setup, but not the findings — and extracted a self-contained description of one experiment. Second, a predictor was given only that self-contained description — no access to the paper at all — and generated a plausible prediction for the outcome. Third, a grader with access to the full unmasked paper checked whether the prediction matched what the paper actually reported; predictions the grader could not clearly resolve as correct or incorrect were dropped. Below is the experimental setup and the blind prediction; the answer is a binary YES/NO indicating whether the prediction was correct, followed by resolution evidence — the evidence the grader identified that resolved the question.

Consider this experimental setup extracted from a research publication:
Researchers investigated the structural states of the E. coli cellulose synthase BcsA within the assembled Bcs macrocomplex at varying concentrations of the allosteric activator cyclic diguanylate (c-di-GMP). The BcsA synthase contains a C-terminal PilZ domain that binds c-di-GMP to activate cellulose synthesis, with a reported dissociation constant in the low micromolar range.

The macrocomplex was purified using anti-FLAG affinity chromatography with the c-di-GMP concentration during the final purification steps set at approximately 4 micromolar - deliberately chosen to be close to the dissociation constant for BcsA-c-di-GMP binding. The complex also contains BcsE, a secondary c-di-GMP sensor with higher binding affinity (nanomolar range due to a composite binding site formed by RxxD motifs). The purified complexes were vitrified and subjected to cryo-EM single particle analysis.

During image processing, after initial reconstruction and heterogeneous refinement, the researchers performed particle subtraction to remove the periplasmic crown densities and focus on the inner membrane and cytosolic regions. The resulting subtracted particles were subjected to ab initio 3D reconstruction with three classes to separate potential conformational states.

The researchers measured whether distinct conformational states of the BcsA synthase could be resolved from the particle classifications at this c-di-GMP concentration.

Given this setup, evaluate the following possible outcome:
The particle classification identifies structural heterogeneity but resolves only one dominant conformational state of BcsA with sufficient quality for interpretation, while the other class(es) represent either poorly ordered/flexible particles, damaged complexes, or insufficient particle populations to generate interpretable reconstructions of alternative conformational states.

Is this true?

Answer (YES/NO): NO